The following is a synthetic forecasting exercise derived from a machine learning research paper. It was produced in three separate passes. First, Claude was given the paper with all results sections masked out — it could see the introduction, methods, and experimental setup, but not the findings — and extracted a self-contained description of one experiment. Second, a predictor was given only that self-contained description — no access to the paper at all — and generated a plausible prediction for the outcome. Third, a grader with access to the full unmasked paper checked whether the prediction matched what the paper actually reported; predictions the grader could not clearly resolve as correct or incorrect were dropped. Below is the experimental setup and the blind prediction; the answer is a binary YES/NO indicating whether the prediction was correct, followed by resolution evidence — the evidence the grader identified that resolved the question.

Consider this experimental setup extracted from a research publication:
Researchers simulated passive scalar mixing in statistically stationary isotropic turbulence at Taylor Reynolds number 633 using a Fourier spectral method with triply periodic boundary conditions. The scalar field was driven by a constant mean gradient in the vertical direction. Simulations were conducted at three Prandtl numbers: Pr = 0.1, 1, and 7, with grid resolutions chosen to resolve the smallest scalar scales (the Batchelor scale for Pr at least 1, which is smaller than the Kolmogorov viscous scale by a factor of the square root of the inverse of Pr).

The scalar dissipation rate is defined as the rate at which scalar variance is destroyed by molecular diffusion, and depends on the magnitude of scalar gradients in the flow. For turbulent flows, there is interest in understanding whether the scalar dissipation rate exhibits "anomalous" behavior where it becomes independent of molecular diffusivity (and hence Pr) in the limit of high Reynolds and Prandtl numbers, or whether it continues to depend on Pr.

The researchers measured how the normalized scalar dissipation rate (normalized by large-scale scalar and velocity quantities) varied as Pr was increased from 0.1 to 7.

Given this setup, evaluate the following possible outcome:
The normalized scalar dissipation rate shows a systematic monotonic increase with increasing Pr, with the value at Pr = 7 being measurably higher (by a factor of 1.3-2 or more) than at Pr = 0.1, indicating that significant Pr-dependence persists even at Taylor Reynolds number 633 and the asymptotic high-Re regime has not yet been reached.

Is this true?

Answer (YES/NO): NO